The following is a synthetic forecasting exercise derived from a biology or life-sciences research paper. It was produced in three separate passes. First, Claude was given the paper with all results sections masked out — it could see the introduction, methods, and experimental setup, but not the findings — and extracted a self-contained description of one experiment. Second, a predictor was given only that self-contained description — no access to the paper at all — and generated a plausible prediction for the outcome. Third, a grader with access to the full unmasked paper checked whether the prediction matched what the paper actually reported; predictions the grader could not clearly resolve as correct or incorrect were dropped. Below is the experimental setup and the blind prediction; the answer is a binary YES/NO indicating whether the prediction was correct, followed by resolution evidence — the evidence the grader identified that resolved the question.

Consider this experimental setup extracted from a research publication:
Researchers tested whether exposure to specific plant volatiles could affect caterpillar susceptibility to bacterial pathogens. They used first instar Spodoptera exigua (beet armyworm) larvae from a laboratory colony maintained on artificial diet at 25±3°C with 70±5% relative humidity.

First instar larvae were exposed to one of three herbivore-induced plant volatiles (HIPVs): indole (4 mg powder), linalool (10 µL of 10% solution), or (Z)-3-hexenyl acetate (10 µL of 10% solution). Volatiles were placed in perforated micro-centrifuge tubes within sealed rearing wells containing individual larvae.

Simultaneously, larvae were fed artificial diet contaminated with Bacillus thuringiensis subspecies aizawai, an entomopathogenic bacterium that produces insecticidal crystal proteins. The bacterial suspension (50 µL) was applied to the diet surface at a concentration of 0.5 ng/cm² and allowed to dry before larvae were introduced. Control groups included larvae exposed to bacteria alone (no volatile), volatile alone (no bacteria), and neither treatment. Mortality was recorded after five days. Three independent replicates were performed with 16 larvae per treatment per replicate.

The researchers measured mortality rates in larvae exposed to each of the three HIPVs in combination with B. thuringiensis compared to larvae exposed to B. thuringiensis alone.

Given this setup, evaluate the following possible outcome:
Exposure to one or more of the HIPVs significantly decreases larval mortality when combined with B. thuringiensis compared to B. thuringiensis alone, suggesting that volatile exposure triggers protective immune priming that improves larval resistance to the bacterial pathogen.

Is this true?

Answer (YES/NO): NO